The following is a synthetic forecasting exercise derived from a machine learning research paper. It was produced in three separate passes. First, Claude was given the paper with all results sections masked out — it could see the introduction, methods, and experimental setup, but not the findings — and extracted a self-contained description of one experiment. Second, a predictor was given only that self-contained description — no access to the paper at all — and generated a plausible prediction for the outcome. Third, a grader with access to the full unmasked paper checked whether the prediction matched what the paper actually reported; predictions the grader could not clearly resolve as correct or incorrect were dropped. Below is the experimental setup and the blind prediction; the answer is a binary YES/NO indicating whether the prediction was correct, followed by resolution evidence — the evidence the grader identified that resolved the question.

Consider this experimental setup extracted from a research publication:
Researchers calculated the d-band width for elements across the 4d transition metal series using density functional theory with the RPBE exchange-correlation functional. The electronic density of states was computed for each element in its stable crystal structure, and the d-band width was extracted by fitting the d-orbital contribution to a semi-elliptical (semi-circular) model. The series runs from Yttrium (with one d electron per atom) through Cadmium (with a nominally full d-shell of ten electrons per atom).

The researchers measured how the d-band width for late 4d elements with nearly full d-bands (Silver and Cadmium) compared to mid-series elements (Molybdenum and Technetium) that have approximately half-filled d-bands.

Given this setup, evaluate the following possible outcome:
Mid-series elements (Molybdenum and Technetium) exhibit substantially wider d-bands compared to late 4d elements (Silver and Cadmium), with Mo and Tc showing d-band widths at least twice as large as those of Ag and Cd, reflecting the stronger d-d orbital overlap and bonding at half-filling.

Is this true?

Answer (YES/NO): YES